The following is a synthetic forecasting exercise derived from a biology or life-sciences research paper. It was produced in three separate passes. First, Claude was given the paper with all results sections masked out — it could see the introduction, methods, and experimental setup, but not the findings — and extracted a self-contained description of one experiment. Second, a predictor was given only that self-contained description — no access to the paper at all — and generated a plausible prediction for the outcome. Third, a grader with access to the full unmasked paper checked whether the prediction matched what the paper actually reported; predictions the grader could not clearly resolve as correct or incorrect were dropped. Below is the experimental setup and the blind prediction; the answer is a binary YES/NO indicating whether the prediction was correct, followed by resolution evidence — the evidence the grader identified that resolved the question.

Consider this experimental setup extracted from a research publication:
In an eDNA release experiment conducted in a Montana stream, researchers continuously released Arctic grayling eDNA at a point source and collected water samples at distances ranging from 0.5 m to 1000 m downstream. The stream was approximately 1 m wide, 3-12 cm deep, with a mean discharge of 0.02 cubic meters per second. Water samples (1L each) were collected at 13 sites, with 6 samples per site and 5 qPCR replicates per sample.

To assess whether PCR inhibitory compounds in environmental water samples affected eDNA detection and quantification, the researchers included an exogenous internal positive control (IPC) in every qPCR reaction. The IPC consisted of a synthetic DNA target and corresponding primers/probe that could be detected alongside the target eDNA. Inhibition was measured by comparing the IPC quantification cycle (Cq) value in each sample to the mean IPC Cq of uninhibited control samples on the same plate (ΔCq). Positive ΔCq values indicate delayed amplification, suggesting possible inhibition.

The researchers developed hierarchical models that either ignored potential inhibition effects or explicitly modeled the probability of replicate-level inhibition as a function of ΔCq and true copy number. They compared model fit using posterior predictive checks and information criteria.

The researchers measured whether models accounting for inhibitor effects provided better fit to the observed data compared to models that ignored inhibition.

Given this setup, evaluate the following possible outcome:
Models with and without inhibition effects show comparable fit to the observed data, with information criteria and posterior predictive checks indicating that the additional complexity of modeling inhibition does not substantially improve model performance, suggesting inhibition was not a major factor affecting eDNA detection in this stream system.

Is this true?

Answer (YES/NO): NO